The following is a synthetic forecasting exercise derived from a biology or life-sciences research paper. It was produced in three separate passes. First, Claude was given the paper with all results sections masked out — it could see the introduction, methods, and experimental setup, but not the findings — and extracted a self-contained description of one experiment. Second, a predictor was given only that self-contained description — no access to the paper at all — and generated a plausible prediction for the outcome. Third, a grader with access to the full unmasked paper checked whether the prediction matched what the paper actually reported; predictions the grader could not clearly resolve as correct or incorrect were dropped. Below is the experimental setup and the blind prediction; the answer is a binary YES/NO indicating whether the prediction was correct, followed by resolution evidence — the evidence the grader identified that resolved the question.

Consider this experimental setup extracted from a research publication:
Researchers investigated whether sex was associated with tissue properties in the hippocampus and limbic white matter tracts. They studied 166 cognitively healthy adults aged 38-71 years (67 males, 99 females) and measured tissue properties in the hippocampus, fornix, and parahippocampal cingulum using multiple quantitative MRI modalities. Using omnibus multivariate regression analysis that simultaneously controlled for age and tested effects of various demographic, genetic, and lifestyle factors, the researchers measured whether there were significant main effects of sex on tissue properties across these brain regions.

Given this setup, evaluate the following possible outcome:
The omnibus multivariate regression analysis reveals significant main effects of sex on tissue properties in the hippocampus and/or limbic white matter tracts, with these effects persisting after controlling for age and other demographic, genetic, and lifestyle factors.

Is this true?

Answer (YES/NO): YES